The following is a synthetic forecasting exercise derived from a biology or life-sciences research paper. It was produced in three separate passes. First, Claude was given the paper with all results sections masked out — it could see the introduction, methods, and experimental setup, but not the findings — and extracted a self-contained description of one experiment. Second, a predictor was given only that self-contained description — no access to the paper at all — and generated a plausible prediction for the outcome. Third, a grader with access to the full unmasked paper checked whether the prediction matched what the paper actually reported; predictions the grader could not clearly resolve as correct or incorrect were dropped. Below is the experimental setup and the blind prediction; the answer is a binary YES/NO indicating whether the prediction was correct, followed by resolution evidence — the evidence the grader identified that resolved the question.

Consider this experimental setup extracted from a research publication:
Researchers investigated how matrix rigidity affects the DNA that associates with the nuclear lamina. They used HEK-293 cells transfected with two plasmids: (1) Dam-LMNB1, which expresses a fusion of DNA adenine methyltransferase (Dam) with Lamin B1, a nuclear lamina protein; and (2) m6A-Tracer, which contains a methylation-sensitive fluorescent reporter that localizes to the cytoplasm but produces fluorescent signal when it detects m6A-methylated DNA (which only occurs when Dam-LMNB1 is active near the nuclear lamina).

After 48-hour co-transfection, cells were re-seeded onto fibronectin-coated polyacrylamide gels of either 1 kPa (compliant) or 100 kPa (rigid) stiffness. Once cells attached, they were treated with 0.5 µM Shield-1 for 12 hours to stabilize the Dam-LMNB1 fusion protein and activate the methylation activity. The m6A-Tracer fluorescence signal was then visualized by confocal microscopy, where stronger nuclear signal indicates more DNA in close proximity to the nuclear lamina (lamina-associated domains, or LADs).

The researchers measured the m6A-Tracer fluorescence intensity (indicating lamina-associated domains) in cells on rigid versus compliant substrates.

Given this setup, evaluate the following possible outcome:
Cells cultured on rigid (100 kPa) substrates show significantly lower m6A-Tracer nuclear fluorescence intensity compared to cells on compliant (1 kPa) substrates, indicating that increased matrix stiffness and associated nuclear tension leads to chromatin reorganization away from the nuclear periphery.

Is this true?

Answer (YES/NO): YES